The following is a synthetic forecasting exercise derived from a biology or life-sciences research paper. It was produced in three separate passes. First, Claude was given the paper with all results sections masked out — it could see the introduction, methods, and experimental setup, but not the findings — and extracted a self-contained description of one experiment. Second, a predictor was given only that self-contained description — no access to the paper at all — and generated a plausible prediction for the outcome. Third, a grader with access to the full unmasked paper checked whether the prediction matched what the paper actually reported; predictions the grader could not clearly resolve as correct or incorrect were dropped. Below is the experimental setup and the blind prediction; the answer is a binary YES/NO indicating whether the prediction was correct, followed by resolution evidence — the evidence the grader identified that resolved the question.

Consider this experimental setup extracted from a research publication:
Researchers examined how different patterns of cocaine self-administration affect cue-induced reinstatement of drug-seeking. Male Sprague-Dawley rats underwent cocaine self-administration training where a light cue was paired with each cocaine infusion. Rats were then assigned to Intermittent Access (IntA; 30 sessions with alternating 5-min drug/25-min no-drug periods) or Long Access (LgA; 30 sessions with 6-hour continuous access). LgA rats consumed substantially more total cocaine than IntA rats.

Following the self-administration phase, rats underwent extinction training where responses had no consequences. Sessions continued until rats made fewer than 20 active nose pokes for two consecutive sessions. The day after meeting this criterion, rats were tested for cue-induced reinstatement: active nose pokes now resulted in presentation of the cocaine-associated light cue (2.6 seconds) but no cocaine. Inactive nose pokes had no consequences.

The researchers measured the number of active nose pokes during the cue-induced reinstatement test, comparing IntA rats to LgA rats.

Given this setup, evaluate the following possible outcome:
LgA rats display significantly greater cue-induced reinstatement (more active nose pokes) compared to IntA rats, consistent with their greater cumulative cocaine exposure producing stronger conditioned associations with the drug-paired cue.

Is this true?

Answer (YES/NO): NO